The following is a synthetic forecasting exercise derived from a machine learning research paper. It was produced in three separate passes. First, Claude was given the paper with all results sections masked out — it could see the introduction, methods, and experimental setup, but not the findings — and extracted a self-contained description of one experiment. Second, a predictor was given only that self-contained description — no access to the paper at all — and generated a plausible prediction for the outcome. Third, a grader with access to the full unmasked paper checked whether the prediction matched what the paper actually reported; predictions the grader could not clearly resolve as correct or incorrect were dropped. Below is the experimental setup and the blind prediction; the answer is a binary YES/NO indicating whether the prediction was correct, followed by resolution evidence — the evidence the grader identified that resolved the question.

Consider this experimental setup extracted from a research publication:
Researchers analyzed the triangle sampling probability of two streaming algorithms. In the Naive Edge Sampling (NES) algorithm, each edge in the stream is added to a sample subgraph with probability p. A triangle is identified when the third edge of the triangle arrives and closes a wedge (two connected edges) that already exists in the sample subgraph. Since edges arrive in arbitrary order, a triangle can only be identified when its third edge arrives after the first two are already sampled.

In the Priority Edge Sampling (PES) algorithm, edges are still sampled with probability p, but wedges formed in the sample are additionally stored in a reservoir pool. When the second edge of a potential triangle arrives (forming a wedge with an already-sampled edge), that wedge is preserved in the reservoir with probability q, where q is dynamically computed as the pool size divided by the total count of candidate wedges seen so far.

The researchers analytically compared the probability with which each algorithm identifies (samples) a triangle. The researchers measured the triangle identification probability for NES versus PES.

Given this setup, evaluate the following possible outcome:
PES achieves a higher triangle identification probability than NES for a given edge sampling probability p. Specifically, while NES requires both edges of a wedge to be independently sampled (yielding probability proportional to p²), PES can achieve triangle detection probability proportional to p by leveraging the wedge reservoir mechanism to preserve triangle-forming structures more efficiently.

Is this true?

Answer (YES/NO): NO